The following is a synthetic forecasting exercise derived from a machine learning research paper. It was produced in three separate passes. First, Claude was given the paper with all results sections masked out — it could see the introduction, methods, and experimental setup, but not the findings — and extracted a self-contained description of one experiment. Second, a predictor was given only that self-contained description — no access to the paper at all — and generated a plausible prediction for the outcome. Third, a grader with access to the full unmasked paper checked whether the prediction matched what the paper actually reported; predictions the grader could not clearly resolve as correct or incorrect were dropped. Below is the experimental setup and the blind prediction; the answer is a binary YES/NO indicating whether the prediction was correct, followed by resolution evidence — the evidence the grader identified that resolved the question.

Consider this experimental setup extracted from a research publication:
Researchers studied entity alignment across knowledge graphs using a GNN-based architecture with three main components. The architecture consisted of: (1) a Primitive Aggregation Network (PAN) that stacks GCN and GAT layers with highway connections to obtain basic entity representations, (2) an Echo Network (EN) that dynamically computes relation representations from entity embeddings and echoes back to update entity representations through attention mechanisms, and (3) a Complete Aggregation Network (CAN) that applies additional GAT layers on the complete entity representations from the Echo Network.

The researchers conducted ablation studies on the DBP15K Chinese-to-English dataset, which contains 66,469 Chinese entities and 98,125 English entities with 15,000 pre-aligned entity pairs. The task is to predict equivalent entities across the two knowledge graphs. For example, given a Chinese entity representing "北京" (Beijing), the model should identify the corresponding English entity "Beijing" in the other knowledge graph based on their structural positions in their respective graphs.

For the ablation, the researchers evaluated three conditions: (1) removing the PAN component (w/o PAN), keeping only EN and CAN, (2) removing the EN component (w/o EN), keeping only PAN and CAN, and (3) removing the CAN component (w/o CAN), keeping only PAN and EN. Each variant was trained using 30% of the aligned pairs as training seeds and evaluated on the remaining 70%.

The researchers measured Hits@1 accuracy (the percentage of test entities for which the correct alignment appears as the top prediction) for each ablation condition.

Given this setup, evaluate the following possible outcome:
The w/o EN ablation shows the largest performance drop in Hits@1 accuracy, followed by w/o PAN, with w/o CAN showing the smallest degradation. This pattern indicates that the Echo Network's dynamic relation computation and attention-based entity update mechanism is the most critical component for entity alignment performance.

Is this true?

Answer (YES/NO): NO